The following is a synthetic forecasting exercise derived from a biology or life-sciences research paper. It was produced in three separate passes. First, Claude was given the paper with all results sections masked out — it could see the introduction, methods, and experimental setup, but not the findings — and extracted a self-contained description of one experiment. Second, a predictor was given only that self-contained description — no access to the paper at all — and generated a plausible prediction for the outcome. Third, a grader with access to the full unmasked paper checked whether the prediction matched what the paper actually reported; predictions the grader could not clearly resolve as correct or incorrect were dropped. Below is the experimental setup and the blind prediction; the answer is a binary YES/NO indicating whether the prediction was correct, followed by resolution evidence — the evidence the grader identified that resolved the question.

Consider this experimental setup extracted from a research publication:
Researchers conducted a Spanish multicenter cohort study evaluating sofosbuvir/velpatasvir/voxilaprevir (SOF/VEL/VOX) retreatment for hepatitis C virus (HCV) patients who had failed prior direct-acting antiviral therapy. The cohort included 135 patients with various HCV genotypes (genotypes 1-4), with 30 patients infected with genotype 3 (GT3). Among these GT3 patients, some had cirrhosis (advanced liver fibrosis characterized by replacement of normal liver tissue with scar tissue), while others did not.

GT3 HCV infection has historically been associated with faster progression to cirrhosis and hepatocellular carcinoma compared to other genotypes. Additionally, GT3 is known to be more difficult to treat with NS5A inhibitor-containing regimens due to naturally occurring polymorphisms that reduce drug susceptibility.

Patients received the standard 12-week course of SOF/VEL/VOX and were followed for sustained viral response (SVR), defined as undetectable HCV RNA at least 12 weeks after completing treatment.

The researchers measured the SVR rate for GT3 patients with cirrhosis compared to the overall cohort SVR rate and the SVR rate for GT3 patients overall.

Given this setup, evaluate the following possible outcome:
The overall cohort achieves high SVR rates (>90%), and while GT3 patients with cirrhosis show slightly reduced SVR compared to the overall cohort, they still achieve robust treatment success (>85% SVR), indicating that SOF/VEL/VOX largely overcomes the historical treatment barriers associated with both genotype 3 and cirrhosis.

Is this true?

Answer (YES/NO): NO